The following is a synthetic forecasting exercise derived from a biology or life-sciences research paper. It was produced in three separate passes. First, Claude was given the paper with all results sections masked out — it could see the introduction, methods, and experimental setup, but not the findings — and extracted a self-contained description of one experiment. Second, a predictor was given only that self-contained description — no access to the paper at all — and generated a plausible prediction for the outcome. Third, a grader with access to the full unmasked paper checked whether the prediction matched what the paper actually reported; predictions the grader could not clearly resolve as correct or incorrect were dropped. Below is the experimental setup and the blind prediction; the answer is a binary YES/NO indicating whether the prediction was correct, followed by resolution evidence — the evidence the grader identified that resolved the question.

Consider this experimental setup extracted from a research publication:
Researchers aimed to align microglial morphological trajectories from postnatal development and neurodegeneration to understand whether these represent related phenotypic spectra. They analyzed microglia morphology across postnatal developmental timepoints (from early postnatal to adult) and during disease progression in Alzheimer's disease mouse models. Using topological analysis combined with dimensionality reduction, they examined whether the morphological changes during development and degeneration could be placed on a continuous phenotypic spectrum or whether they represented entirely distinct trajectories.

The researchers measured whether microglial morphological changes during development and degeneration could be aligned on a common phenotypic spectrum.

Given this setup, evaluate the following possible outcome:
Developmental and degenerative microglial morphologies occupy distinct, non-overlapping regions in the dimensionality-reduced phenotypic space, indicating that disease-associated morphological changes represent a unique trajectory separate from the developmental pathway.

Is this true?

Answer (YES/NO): NO